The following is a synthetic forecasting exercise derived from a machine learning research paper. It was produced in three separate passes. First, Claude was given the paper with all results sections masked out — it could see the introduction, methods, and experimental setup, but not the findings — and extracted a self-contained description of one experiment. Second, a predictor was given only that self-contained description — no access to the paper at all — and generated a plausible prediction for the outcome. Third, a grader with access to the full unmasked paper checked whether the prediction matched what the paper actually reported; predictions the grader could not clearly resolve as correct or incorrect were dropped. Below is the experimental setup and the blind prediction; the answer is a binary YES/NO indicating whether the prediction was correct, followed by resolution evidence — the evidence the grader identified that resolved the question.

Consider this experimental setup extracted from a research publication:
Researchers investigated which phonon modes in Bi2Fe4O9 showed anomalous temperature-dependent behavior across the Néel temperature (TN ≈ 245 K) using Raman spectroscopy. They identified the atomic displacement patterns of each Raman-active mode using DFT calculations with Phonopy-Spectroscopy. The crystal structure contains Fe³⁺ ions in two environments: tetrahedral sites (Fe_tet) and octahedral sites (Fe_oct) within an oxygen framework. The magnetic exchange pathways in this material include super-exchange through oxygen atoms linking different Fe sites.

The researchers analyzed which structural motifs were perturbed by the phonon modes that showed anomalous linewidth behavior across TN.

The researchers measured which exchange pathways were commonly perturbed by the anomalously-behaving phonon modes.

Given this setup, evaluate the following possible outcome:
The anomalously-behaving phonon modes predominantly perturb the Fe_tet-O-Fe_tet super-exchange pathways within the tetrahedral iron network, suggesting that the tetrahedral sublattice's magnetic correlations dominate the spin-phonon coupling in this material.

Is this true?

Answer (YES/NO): NO